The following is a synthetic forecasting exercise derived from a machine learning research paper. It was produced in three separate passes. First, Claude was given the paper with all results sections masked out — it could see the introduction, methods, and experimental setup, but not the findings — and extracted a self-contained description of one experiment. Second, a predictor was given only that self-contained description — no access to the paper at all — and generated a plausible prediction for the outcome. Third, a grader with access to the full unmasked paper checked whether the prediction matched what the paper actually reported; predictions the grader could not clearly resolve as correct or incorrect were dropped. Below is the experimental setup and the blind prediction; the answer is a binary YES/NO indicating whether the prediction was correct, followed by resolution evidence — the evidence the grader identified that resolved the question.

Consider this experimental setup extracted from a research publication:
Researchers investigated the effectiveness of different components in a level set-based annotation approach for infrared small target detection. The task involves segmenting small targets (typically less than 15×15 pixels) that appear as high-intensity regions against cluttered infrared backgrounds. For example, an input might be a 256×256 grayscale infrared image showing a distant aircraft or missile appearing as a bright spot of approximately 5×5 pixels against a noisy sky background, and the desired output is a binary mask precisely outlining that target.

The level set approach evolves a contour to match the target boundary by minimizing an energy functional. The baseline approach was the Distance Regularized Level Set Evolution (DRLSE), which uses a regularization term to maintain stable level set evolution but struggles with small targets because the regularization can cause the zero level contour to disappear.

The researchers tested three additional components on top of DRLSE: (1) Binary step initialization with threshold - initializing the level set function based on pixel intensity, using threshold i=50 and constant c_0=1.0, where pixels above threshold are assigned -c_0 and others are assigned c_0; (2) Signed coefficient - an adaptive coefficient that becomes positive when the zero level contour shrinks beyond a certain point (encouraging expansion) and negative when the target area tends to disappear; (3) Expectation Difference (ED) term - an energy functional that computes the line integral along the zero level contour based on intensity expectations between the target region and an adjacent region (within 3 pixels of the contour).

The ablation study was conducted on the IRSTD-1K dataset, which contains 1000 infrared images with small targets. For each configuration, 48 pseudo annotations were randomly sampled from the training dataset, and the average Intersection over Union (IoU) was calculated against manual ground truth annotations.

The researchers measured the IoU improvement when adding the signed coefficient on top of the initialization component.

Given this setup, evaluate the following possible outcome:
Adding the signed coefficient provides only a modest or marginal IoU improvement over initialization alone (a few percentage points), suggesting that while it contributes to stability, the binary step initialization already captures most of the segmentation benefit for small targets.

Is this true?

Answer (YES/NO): NO